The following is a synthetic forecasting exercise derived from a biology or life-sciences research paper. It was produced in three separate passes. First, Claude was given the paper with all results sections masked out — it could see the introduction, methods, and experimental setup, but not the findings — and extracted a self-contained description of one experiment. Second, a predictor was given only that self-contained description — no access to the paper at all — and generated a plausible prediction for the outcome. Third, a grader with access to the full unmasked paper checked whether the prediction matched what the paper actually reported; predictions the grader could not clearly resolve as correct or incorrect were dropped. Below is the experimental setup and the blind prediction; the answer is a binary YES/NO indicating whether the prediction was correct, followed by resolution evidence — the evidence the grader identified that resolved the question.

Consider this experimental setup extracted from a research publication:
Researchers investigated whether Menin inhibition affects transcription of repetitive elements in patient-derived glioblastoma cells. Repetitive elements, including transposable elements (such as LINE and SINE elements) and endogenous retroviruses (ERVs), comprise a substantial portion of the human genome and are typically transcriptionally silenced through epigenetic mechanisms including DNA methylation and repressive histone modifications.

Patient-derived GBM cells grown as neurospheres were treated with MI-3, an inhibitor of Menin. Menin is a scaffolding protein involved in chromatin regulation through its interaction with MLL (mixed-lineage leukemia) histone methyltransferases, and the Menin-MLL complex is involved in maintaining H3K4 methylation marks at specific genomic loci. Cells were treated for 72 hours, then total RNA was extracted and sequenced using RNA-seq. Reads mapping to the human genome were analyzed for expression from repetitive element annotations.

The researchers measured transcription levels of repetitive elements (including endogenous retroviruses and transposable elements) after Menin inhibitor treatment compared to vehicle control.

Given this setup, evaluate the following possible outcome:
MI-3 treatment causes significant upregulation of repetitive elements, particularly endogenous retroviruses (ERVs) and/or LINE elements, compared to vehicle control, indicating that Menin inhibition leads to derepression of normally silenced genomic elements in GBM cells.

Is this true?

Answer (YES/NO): YES